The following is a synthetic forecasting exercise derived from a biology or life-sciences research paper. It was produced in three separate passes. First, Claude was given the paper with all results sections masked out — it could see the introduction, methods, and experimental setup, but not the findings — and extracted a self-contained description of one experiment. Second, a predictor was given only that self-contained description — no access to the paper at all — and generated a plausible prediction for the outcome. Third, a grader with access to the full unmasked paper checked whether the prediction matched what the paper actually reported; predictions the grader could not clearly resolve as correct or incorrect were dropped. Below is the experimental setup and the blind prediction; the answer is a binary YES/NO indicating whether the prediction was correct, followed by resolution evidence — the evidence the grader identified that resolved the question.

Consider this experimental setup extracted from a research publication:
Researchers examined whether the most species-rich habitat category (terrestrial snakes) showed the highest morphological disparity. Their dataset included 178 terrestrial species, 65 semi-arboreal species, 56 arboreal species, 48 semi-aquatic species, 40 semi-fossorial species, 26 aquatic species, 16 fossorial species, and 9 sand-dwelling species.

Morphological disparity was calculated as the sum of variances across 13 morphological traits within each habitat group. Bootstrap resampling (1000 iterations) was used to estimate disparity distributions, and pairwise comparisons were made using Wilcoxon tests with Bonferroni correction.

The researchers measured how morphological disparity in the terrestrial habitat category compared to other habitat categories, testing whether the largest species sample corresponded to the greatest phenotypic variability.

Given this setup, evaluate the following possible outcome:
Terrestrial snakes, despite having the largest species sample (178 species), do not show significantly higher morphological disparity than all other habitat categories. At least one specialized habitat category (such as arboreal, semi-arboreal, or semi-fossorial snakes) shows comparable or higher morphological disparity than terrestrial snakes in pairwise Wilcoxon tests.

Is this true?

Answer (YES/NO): YES